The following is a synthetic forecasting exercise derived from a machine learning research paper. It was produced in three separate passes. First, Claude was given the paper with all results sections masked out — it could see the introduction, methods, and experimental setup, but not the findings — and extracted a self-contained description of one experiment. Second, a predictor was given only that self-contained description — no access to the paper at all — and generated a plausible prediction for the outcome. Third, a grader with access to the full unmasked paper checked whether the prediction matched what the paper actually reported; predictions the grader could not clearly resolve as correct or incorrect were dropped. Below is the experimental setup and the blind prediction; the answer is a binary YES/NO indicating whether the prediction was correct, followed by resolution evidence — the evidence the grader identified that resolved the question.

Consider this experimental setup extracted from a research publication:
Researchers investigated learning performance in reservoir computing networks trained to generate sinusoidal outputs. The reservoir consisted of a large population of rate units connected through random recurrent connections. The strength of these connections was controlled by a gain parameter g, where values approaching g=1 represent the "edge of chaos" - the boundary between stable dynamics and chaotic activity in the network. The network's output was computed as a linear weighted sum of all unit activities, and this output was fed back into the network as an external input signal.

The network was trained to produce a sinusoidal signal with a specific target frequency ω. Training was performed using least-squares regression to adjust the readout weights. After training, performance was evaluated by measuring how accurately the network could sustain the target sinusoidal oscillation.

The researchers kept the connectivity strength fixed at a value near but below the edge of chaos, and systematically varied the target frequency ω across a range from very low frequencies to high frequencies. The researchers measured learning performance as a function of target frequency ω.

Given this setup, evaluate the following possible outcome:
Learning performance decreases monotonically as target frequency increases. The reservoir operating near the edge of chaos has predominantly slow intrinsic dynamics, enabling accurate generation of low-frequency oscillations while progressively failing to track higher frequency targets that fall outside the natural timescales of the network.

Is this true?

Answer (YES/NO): NO